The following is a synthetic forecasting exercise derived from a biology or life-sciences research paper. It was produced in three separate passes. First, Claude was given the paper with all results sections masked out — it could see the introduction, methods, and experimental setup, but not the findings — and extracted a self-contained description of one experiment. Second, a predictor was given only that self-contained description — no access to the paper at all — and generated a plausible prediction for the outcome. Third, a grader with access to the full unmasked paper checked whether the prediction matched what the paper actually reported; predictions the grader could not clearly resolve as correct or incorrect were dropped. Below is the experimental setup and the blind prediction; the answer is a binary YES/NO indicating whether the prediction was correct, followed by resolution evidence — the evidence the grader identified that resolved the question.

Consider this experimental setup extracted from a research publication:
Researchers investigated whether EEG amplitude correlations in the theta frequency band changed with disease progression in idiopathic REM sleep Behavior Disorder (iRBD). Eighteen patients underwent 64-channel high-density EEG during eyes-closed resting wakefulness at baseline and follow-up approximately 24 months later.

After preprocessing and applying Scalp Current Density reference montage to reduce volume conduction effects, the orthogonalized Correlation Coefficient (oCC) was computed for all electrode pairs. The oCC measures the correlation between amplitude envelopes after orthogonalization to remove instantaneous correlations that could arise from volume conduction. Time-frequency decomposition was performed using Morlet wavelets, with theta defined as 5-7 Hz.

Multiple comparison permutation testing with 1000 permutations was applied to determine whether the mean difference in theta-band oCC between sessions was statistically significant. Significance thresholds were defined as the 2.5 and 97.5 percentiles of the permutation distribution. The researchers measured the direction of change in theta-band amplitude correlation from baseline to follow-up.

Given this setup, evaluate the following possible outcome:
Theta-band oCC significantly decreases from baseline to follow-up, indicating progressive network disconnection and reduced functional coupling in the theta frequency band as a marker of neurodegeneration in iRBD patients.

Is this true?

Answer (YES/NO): NO